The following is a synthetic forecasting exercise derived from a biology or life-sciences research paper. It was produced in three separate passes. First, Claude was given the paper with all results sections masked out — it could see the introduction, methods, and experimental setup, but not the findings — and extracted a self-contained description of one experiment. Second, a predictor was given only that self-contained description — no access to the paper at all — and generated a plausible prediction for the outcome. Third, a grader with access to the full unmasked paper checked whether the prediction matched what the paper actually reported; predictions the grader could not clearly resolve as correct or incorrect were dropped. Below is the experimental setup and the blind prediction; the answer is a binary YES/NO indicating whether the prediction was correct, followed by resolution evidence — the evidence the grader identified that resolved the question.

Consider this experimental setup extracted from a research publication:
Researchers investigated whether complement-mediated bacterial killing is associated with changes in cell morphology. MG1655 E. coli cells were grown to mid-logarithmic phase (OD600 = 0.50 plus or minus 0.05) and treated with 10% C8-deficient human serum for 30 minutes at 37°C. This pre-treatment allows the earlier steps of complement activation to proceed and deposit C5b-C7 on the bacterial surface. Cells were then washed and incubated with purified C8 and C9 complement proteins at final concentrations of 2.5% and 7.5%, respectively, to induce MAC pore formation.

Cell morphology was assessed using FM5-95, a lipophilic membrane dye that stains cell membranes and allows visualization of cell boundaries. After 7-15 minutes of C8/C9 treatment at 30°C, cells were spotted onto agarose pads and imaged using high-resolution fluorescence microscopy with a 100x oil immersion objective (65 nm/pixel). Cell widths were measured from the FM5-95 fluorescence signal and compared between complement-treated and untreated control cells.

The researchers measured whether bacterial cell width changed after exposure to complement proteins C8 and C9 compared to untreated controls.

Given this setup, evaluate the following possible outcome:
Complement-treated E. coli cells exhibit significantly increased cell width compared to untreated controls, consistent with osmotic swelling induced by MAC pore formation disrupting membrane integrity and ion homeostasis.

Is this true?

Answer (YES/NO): YES